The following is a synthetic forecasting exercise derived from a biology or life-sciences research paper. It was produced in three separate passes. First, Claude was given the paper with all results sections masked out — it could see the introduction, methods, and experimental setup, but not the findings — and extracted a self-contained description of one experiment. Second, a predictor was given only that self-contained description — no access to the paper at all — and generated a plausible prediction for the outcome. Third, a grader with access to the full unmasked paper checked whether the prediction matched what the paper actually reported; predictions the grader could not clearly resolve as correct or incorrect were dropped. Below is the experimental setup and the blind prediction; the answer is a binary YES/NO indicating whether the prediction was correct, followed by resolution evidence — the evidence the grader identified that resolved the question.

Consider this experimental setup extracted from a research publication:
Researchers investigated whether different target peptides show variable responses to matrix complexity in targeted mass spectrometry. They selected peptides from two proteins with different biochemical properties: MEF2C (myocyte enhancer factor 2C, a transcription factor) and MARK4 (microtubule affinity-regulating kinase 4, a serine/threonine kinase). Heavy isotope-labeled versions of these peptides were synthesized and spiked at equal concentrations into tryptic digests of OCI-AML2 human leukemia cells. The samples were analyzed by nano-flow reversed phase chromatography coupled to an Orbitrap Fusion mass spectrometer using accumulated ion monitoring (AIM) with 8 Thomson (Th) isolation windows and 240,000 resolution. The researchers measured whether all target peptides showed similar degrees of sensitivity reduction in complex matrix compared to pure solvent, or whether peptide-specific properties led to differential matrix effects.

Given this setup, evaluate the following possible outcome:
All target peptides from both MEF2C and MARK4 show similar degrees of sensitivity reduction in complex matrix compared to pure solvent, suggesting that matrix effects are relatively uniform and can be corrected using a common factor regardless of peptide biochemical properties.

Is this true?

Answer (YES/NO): NO